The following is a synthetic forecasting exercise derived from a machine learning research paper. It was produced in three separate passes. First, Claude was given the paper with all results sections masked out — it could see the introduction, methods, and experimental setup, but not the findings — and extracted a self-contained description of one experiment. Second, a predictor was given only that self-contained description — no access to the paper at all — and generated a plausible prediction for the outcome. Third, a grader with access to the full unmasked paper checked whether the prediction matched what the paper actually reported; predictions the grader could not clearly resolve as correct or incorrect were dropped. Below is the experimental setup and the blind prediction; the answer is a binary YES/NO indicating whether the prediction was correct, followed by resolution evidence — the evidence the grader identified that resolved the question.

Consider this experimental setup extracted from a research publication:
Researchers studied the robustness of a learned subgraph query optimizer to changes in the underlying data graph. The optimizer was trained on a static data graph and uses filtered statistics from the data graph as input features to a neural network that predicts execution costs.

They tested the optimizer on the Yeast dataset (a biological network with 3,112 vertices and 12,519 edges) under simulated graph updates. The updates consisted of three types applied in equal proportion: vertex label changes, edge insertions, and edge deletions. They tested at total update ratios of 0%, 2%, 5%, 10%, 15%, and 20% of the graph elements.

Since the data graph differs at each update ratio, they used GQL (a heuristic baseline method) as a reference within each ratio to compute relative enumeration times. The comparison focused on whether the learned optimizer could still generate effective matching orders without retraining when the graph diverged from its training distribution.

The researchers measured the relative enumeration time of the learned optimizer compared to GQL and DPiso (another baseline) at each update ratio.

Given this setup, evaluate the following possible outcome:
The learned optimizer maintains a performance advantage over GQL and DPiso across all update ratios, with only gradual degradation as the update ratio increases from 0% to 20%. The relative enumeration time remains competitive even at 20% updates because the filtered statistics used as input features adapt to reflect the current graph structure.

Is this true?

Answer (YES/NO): NO